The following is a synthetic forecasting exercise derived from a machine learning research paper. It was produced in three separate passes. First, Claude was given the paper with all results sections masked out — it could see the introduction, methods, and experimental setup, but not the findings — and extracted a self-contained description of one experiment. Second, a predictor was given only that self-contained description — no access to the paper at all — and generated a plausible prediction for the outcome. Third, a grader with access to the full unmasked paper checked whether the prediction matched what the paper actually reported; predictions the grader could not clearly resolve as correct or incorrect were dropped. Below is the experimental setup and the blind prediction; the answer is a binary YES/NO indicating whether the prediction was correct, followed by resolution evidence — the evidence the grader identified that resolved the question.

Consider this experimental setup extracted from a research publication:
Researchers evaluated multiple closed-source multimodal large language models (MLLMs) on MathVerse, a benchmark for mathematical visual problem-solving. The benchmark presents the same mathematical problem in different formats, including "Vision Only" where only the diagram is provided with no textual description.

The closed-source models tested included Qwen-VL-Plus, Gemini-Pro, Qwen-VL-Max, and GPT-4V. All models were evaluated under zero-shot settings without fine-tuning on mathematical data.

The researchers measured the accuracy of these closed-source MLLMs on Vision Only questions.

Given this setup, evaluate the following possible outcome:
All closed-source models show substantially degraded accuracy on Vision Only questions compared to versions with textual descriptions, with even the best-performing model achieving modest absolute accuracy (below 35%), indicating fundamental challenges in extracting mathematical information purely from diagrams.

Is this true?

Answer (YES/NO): YES